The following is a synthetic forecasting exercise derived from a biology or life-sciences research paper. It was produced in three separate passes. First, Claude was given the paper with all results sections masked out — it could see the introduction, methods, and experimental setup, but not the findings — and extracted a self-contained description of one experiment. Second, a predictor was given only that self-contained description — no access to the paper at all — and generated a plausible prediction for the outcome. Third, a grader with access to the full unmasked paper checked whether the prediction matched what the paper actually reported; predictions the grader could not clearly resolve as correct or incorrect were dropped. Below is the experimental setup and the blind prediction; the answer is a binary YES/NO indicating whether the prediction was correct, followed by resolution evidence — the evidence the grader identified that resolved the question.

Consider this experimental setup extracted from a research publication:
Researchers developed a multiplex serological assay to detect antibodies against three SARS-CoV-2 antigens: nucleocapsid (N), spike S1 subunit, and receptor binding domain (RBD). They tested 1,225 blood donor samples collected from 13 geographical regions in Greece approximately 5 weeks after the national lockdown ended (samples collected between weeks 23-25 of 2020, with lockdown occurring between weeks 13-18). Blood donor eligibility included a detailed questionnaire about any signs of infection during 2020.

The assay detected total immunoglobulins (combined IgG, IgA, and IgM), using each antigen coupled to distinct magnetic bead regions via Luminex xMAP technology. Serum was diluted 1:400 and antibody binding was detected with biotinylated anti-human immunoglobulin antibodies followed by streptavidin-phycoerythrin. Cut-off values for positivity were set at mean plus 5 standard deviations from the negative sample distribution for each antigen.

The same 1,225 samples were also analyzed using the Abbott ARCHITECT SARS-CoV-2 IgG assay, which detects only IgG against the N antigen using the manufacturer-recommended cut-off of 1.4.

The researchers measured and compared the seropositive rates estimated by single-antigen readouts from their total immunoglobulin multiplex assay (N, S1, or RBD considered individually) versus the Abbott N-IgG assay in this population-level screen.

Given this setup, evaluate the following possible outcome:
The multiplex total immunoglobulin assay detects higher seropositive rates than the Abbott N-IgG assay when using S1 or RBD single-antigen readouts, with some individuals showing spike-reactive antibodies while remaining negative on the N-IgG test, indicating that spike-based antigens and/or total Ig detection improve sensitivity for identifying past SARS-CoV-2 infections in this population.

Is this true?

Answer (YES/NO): YES